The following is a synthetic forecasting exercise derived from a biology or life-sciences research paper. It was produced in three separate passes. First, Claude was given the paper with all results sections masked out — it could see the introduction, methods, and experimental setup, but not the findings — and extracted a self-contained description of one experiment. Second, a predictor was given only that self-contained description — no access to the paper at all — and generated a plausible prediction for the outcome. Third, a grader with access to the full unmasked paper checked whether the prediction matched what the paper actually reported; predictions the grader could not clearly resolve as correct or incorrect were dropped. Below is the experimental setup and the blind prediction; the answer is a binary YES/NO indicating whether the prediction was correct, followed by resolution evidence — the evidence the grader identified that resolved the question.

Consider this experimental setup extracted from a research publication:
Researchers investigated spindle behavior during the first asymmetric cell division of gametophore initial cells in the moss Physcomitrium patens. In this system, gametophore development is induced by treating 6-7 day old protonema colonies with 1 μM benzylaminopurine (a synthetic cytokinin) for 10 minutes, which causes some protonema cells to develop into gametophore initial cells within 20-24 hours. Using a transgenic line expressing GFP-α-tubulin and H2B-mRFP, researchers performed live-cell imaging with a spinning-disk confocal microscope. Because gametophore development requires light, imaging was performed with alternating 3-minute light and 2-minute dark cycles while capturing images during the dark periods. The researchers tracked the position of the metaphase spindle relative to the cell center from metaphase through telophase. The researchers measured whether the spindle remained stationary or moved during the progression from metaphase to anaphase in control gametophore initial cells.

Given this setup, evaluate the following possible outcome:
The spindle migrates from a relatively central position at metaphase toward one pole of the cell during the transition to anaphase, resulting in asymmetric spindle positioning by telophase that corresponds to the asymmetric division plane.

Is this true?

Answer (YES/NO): NO